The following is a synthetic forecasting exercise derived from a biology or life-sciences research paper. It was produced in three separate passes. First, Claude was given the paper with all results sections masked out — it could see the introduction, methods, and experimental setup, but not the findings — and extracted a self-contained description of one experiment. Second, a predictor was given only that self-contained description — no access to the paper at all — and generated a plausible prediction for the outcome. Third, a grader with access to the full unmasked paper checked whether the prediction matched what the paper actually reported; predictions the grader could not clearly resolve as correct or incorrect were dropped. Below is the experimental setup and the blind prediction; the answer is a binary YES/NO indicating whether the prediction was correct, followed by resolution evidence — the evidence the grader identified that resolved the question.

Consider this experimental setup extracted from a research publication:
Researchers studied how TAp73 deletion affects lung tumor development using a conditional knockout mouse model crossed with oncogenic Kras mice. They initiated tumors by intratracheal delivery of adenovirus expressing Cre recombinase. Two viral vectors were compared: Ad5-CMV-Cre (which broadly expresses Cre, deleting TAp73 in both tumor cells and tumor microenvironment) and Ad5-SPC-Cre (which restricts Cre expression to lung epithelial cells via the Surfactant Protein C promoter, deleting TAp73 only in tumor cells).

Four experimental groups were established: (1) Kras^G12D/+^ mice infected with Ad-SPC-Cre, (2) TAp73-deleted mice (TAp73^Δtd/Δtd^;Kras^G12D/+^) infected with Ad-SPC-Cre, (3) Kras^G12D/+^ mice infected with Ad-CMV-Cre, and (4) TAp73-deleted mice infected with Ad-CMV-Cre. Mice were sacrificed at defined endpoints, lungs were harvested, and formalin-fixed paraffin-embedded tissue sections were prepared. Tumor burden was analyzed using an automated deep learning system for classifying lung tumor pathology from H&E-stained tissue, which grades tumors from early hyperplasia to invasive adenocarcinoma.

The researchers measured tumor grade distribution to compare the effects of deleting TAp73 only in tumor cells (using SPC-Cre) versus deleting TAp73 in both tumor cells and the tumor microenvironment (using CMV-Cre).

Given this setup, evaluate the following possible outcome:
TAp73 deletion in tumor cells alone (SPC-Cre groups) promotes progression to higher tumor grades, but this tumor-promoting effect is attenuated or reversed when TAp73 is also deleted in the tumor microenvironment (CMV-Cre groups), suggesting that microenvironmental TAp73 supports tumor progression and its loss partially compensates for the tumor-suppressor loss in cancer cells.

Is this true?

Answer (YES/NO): NO